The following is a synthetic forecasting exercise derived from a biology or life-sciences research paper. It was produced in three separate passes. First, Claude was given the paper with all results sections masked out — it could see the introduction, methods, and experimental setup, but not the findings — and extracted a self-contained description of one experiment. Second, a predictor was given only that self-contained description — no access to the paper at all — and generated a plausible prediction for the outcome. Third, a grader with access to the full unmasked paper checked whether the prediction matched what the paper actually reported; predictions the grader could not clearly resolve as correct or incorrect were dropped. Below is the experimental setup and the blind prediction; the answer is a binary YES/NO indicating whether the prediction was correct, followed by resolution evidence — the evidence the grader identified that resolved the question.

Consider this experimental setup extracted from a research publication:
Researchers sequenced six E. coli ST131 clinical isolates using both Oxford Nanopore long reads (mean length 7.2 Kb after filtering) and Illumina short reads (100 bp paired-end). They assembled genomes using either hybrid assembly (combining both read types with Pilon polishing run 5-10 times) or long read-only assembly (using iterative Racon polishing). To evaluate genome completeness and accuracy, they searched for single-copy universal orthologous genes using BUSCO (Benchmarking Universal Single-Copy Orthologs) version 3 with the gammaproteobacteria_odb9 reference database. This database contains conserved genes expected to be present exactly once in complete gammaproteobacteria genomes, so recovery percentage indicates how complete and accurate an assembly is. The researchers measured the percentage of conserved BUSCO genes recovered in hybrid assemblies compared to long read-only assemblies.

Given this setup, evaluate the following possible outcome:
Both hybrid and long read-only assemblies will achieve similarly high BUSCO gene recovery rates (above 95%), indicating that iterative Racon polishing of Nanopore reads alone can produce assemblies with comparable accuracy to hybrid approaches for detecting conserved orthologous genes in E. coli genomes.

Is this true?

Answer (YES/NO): NO